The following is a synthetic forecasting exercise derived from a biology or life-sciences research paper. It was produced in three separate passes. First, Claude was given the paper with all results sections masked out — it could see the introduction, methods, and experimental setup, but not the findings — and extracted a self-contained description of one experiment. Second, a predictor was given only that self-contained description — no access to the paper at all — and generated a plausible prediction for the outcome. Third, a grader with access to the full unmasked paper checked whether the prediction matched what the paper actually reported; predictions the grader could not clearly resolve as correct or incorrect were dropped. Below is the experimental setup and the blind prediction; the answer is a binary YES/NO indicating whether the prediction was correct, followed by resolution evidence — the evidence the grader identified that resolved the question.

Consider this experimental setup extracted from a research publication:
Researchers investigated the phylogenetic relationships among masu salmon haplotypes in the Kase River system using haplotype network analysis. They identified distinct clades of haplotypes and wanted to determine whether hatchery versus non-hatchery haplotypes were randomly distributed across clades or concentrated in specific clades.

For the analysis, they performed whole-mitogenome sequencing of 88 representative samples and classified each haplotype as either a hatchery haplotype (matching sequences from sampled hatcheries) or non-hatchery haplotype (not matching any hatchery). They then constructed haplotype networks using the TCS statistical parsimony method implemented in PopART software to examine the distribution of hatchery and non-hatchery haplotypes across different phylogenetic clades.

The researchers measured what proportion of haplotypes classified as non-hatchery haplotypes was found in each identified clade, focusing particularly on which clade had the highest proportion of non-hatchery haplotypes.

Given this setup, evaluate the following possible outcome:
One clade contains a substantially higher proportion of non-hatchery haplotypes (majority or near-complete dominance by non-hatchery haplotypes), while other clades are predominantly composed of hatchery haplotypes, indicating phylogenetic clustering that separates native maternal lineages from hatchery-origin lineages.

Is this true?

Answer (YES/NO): YES